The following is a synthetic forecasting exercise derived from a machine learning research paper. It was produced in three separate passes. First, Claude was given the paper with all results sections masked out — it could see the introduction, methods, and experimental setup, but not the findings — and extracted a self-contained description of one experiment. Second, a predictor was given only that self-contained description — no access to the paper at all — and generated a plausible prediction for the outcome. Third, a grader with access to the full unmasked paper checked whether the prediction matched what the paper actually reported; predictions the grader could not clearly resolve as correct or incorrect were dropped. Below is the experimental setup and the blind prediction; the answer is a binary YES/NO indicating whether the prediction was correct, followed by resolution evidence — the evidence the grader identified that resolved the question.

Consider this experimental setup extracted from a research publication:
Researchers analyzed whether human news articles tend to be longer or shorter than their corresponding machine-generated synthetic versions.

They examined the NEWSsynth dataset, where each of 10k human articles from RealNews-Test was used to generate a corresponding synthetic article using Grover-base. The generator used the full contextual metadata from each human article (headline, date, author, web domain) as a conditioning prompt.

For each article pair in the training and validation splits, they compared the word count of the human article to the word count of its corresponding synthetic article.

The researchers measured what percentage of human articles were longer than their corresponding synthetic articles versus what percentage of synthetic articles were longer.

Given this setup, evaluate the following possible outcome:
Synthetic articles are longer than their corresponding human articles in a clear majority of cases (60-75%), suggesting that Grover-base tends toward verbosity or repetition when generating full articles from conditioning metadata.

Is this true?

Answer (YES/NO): NO